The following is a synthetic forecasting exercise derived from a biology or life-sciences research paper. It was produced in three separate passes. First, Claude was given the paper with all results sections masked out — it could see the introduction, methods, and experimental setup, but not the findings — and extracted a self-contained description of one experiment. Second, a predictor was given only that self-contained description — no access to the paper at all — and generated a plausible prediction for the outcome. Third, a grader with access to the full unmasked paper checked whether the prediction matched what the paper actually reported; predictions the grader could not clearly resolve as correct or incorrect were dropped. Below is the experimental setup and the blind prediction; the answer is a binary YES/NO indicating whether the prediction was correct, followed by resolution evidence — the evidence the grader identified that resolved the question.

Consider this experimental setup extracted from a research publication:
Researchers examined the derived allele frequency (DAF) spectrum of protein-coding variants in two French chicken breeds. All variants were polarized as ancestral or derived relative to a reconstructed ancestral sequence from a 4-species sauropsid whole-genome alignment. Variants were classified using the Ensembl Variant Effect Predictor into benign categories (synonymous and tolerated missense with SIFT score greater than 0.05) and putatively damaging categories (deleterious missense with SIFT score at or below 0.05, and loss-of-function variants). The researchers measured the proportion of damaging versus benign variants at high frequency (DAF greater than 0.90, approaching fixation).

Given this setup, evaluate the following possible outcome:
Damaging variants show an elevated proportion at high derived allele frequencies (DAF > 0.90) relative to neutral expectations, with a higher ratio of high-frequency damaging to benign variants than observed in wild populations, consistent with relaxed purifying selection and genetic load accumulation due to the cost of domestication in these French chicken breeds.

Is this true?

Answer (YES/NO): NO